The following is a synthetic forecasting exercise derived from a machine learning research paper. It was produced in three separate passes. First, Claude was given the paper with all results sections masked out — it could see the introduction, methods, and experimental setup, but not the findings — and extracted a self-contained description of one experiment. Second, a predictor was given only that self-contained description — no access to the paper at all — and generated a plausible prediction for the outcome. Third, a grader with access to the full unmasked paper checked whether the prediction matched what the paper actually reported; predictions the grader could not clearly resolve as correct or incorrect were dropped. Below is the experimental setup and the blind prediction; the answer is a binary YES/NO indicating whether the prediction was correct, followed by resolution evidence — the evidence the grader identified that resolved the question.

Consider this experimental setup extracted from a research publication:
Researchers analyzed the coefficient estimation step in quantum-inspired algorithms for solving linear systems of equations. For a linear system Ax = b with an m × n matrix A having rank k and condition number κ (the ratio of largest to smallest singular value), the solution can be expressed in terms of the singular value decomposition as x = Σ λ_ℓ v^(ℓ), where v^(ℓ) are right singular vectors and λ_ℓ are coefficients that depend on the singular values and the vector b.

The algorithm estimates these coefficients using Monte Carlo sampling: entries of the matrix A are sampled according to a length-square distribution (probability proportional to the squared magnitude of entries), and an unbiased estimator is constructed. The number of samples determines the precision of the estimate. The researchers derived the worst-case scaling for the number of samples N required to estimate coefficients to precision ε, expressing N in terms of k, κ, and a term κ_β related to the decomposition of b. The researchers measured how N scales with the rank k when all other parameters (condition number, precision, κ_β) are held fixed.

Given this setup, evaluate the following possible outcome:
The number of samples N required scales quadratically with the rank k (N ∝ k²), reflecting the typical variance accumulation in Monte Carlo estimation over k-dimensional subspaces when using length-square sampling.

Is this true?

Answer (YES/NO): YES